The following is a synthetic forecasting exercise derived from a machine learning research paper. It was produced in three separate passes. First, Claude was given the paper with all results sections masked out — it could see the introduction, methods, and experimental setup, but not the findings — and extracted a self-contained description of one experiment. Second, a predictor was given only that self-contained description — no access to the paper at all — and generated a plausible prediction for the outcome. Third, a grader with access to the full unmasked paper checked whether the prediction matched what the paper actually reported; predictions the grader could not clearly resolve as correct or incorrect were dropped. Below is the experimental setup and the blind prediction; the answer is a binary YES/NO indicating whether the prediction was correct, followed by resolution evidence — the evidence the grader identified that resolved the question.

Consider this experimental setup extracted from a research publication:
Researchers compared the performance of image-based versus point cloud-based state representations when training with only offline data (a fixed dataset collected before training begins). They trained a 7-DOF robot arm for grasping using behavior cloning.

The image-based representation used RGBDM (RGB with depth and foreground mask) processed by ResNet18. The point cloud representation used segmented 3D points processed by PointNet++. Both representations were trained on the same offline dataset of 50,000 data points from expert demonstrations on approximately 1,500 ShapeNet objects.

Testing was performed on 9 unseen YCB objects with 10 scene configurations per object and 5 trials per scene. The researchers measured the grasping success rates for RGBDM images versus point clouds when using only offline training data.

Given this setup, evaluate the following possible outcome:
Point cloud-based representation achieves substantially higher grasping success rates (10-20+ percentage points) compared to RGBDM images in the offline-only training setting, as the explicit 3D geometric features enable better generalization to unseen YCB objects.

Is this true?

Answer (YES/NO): YES